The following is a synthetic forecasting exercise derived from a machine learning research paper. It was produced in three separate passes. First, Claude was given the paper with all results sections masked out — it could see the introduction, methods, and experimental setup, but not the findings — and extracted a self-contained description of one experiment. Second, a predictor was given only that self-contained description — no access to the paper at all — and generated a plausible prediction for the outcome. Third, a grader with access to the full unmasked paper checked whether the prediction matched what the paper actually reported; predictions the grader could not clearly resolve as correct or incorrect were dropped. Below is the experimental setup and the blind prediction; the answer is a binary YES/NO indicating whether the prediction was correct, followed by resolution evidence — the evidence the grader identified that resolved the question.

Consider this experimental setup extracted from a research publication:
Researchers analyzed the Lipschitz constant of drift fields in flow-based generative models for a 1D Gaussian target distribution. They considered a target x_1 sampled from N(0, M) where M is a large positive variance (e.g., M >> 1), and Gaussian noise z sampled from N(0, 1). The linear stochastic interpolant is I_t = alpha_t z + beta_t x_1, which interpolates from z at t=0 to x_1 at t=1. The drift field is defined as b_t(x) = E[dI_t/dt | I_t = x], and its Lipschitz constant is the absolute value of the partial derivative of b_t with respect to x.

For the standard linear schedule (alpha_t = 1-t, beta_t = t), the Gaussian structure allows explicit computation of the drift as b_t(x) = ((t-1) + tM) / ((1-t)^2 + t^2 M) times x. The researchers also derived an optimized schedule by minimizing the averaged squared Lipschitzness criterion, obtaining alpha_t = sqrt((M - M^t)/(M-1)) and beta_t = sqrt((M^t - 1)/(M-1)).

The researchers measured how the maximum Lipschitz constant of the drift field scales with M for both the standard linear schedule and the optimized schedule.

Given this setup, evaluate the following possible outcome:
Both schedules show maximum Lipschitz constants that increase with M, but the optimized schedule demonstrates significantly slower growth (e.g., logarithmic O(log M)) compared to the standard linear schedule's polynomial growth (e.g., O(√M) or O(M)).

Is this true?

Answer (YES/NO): YES